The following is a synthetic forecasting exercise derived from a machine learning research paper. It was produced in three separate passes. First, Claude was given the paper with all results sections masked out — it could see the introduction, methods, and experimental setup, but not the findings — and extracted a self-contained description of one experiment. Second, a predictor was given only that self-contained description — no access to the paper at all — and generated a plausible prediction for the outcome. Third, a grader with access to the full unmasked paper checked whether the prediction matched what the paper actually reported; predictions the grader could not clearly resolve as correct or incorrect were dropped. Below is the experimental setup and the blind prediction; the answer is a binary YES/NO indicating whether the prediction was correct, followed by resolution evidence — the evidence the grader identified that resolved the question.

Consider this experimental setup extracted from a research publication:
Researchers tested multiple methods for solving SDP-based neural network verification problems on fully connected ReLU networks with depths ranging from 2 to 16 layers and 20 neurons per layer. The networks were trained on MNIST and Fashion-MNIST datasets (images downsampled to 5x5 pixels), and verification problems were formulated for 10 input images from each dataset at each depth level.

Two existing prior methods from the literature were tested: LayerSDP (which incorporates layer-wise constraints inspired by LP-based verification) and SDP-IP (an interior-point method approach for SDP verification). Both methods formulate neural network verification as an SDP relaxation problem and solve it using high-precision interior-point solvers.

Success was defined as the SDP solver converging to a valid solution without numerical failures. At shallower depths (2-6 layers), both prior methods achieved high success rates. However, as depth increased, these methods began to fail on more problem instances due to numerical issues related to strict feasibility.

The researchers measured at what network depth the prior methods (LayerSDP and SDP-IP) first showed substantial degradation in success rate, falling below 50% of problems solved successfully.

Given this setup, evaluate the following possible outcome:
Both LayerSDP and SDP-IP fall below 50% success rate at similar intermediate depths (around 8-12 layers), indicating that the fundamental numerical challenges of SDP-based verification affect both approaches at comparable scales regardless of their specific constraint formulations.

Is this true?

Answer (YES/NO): YES